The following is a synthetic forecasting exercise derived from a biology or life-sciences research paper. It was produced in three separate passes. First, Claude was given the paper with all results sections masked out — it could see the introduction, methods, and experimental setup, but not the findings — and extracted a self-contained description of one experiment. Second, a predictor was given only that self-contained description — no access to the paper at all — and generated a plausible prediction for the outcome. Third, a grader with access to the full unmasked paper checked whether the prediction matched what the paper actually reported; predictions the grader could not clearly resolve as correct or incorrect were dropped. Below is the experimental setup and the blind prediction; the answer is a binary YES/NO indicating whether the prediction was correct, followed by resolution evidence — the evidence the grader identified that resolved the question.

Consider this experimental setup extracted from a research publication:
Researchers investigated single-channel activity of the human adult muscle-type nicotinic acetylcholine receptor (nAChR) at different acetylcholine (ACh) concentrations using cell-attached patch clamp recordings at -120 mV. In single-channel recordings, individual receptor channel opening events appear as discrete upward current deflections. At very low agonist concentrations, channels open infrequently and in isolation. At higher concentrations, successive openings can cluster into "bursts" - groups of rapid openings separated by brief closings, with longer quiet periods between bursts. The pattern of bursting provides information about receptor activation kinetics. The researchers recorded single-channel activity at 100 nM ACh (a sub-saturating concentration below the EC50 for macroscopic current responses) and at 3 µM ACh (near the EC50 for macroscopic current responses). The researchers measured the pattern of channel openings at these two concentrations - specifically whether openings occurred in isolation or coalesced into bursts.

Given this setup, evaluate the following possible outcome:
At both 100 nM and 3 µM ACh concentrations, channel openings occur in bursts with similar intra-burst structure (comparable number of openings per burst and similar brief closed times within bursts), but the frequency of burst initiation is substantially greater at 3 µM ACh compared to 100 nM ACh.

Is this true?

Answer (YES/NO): NO